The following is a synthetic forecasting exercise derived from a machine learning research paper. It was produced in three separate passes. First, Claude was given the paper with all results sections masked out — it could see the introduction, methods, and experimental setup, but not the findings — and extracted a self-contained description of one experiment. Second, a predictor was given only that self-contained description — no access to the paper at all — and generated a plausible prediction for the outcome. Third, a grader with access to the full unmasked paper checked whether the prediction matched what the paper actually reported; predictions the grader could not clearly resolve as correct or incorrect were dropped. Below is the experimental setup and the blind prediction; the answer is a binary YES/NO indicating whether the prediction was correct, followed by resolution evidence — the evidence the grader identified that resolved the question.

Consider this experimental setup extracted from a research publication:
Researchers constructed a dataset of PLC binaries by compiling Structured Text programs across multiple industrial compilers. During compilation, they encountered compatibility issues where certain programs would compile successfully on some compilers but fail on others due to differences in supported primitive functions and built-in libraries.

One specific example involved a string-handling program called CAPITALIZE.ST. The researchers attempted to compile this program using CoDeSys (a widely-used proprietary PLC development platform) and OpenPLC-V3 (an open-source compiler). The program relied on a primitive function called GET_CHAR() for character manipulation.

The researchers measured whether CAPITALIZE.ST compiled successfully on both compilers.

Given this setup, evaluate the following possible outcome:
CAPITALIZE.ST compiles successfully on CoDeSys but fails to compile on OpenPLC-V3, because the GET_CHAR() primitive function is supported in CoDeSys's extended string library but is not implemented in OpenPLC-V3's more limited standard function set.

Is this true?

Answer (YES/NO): YES